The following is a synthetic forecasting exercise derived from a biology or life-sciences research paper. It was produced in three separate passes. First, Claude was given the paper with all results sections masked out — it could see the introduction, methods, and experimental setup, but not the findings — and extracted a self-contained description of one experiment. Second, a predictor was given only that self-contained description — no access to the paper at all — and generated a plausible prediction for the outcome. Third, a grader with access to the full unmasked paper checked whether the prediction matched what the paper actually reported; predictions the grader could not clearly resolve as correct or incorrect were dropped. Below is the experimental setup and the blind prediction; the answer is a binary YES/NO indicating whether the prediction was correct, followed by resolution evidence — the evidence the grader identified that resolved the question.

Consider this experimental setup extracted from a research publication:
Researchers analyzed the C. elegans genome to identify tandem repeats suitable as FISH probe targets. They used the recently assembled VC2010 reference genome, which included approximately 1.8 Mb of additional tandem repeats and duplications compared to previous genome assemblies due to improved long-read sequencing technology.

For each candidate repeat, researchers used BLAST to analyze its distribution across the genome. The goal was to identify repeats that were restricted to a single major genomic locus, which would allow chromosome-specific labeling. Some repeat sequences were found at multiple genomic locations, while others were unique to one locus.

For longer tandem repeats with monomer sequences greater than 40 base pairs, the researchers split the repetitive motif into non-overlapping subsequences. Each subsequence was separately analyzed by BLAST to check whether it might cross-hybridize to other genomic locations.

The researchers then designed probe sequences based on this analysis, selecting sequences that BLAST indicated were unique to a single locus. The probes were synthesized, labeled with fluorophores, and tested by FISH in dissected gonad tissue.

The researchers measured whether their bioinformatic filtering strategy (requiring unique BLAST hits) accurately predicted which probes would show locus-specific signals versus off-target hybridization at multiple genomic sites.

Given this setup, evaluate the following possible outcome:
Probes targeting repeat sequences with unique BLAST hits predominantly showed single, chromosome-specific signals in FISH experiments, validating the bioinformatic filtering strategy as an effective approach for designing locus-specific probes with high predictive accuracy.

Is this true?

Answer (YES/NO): YES